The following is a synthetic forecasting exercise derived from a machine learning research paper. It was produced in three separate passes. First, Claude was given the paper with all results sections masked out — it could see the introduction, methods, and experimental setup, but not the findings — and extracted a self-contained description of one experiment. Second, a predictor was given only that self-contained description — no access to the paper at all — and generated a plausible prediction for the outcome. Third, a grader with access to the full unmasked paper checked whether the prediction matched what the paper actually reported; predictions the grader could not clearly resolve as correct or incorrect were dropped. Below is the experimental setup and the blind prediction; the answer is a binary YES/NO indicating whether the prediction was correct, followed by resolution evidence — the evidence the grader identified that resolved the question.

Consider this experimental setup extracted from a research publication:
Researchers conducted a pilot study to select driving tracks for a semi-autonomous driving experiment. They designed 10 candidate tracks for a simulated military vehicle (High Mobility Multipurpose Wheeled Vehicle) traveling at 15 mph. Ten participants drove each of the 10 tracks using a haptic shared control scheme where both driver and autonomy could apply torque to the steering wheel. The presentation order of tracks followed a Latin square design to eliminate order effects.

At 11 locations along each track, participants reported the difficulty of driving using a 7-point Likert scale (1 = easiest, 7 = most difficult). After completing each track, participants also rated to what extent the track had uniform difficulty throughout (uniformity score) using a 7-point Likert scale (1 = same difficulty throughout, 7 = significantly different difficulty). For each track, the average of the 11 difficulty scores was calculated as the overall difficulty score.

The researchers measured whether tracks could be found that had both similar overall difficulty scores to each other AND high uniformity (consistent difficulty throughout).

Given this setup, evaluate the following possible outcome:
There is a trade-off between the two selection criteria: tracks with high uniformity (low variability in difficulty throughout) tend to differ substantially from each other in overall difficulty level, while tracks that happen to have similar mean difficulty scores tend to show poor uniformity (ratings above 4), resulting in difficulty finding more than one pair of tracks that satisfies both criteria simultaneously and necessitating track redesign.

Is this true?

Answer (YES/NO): NO